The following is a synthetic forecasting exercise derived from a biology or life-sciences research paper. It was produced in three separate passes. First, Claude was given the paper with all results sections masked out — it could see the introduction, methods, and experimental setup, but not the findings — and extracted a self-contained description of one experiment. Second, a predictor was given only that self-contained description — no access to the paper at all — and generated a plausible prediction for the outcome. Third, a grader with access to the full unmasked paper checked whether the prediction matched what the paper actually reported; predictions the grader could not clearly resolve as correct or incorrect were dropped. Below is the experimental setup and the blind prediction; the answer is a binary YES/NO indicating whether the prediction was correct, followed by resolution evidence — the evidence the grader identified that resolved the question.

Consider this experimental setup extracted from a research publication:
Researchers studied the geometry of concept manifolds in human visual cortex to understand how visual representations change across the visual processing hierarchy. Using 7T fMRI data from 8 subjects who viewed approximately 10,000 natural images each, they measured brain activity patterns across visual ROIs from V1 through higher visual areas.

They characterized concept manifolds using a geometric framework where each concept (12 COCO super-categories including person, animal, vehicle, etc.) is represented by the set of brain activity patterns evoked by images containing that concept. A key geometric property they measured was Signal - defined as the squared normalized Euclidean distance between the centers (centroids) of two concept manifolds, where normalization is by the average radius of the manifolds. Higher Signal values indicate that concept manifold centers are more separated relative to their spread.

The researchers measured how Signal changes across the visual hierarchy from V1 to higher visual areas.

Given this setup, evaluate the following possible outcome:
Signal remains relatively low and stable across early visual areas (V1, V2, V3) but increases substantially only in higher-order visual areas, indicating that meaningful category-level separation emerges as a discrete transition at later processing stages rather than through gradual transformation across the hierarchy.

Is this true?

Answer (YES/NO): NO